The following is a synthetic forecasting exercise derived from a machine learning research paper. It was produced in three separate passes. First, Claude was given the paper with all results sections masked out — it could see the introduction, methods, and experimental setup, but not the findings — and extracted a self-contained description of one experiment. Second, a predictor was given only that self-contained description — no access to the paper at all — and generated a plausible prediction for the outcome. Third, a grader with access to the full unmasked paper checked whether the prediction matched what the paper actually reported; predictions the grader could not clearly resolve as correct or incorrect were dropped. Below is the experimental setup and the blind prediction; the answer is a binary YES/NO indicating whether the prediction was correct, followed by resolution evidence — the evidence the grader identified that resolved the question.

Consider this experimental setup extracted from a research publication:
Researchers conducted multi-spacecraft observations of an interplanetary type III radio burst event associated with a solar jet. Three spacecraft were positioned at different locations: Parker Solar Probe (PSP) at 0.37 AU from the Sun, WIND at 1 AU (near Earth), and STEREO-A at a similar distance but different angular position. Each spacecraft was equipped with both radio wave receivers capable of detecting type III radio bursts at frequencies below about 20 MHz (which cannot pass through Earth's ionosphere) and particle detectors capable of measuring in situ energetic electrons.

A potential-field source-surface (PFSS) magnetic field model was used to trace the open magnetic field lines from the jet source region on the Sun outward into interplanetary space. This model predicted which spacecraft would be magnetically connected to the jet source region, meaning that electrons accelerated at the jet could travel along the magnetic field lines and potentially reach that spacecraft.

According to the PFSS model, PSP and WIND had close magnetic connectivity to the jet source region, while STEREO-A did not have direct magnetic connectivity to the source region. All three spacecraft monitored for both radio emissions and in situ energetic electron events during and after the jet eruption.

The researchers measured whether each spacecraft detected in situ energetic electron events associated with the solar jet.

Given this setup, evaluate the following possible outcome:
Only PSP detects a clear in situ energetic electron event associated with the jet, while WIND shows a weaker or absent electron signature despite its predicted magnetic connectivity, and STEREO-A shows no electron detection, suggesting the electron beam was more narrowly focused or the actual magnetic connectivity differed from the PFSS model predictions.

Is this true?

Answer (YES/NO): NO